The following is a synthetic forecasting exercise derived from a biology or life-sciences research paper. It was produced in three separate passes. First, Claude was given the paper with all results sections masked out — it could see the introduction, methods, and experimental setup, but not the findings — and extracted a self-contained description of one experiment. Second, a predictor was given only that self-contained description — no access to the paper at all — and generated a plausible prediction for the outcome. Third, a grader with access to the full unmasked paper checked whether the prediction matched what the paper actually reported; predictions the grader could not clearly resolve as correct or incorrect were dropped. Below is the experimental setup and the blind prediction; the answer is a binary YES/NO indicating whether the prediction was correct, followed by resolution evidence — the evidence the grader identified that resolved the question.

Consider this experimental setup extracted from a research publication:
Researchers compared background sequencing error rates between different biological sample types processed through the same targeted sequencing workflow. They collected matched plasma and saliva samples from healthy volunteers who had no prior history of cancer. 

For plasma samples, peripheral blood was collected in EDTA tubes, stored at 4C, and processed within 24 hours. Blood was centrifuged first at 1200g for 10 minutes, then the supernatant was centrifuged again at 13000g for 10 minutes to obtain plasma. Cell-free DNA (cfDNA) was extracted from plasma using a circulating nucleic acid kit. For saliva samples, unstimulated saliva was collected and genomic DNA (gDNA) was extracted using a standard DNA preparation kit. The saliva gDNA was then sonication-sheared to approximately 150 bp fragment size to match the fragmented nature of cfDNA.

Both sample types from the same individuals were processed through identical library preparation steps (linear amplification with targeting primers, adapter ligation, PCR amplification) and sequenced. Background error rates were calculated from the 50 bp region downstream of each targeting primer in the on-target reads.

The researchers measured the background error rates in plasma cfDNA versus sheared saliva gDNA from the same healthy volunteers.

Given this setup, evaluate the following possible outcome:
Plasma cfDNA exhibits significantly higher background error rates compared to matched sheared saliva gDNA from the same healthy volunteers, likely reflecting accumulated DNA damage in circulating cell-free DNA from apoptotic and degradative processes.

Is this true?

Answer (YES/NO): NO